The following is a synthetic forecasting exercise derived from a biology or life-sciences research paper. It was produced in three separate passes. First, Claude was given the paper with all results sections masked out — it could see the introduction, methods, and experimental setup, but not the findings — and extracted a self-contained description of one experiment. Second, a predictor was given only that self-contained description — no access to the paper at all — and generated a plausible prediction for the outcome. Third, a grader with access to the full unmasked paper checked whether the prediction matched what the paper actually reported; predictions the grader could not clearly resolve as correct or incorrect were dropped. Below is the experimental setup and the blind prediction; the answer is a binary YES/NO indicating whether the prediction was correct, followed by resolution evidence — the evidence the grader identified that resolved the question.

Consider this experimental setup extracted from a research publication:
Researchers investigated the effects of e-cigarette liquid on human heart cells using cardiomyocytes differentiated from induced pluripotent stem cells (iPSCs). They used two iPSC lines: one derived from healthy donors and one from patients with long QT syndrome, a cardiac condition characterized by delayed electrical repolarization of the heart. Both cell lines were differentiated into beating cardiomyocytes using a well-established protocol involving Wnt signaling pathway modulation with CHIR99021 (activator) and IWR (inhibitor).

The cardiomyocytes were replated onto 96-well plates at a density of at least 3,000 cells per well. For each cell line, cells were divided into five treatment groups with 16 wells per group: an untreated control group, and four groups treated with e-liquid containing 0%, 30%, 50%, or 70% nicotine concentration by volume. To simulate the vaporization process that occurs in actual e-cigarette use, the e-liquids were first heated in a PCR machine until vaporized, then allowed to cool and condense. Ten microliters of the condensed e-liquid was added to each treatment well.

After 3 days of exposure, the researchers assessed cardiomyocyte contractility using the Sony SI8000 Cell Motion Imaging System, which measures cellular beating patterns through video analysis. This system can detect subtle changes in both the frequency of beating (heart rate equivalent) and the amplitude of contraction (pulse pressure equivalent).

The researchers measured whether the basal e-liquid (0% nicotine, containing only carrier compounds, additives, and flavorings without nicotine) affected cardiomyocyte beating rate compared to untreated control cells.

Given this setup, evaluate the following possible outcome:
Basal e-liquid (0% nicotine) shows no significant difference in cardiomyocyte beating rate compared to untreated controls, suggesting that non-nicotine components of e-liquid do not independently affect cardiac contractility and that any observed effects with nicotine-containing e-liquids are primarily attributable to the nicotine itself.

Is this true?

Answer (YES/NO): NO